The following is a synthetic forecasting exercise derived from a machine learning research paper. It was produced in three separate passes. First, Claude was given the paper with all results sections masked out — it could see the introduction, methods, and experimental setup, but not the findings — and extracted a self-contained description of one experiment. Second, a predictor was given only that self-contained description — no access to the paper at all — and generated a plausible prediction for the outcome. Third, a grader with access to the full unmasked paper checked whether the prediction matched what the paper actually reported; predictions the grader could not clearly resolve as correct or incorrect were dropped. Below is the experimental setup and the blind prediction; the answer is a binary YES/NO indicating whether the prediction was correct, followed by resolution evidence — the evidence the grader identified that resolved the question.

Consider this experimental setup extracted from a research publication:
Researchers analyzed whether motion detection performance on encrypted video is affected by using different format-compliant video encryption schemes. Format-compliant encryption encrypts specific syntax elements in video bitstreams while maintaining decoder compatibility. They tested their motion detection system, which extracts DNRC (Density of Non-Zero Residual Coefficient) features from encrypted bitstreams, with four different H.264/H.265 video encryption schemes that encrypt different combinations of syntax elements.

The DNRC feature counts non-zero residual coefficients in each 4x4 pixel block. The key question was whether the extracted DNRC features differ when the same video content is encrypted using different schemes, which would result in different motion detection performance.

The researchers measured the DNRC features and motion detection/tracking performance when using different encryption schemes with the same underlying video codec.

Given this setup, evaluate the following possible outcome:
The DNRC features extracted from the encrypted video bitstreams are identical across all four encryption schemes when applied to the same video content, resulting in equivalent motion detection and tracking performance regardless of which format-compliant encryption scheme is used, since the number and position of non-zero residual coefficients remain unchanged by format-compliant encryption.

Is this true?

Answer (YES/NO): YES